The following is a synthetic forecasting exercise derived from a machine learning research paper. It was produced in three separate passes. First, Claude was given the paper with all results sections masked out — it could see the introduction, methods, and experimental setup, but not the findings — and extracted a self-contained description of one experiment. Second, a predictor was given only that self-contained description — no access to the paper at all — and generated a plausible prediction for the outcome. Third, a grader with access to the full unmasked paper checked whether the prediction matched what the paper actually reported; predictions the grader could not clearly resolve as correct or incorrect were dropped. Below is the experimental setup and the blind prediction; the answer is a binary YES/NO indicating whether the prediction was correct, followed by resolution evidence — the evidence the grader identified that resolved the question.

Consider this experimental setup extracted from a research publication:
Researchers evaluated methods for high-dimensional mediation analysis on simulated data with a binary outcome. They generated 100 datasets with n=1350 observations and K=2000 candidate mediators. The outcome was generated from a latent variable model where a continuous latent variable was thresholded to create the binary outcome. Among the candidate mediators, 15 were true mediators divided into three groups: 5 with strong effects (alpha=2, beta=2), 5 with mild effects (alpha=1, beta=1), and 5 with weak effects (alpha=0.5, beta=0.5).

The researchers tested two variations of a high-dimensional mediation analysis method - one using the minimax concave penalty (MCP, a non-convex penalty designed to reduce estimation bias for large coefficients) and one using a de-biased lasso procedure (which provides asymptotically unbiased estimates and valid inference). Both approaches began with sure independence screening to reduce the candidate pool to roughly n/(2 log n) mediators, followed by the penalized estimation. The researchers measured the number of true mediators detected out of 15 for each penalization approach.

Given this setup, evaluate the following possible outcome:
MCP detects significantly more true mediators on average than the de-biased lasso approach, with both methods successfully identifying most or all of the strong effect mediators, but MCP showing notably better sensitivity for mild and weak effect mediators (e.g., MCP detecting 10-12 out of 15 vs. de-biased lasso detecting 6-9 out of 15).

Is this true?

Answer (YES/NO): NO